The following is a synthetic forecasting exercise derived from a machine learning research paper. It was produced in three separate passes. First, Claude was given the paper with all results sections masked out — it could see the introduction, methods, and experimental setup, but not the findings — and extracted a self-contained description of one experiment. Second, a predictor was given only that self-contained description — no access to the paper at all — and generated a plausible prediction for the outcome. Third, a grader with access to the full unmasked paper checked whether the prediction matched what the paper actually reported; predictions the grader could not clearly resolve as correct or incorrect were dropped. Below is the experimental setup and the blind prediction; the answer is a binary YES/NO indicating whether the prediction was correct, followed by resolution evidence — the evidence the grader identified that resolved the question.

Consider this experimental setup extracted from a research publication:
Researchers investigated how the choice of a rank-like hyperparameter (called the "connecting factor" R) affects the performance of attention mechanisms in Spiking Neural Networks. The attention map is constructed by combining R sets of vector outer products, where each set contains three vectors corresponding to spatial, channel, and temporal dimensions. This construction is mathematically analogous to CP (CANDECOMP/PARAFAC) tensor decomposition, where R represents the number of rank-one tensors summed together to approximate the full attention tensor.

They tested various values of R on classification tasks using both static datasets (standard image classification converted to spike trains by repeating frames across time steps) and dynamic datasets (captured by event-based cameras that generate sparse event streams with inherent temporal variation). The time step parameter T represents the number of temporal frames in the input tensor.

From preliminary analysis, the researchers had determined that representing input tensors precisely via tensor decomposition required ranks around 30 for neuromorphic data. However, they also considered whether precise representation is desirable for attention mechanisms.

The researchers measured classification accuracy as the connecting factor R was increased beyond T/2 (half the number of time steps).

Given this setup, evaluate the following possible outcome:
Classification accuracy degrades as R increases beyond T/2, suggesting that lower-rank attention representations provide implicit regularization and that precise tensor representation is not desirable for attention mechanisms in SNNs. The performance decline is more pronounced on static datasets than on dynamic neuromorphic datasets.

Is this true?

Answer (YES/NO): NO